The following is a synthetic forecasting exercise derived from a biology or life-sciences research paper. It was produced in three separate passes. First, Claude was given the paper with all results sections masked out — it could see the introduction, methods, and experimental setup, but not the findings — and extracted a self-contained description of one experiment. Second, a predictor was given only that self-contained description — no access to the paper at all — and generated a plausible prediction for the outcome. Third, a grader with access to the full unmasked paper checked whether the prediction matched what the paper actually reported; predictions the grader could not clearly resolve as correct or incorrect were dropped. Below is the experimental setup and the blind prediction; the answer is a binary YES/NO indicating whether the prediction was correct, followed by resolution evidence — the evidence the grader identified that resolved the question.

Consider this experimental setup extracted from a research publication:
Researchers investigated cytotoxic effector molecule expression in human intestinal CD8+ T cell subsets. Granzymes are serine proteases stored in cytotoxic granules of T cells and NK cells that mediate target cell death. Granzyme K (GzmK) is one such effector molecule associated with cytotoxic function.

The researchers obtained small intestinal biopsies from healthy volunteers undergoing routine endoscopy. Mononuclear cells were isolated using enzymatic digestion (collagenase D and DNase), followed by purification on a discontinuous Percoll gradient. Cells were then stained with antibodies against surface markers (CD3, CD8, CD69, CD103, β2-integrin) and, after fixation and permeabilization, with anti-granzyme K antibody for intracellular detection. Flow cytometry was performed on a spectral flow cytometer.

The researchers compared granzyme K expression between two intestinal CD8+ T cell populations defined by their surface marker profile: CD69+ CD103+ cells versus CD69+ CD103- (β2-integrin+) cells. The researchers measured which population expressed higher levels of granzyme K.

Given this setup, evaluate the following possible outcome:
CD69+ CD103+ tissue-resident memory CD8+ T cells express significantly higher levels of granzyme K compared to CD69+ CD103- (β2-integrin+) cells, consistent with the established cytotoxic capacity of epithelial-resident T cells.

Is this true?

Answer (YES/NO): NO